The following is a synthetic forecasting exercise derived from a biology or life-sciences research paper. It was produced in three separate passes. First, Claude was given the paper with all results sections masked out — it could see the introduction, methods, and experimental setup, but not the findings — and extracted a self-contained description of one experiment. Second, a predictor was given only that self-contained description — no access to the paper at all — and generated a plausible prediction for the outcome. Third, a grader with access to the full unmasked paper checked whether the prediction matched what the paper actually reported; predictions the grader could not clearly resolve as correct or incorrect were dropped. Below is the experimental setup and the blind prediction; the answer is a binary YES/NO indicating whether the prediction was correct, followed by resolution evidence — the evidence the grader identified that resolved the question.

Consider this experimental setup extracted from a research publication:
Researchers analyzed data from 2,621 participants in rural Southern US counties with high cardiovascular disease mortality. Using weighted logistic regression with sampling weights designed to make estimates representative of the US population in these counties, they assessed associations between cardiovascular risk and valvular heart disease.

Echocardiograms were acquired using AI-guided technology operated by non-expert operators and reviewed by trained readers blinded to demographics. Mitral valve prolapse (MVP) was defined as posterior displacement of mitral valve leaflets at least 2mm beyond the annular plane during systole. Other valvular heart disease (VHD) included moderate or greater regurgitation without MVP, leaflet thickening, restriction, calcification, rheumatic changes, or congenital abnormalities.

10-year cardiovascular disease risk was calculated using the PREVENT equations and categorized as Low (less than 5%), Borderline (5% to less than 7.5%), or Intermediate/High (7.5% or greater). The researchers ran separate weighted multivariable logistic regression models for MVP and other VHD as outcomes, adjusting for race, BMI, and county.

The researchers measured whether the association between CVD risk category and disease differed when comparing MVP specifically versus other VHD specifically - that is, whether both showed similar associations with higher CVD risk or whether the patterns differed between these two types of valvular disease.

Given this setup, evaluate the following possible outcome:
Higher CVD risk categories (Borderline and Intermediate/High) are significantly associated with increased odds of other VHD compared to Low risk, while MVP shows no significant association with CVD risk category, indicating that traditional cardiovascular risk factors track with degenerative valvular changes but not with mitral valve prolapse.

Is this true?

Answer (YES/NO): NO